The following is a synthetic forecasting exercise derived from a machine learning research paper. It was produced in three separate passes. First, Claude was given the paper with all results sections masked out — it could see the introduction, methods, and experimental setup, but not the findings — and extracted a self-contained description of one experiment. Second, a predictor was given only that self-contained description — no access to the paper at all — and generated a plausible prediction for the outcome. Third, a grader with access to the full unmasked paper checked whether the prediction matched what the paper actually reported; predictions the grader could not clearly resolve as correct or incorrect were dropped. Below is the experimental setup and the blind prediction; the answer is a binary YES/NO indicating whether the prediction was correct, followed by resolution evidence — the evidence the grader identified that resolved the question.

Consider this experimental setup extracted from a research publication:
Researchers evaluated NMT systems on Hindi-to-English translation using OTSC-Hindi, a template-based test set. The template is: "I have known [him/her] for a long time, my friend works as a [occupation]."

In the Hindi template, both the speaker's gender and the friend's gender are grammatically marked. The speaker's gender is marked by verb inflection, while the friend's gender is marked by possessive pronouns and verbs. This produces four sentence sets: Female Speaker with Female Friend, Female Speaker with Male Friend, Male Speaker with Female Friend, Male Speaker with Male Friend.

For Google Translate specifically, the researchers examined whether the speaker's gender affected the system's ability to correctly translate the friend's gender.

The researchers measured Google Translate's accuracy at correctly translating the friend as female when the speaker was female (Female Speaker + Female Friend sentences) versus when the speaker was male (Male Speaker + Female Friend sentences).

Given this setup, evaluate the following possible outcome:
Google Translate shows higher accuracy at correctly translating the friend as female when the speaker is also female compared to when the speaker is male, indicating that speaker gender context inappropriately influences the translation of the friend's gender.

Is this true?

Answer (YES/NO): NO